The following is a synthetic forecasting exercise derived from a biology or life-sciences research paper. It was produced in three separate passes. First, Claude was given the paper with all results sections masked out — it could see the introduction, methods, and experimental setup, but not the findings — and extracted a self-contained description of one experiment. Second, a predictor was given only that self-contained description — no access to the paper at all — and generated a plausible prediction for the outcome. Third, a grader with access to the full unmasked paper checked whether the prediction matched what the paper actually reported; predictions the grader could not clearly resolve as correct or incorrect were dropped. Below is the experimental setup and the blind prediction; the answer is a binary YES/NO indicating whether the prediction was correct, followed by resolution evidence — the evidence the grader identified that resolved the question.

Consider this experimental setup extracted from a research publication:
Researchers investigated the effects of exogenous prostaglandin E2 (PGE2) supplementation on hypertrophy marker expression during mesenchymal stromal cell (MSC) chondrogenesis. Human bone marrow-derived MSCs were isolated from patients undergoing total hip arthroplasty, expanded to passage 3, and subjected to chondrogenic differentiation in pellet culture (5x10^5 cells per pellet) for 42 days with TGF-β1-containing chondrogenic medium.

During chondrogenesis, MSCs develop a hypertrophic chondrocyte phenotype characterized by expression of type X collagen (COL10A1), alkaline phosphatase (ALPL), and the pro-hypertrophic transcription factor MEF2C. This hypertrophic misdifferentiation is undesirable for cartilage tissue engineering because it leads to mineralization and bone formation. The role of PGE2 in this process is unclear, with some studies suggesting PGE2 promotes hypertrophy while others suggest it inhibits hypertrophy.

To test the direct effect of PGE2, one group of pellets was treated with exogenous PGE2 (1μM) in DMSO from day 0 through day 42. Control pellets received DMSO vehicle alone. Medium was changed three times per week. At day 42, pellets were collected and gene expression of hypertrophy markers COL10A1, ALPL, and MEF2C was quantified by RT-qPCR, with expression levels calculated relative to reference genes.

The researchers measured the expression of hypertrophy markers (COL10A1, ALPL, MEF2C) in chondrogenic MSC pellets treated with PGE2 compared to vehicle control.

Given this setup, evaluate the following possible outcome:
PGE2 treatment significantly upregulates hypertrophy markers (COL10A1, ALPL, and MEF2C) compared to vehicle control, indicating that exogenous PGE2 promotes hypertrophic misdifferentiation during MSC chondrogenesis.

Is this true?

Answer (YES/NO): NO